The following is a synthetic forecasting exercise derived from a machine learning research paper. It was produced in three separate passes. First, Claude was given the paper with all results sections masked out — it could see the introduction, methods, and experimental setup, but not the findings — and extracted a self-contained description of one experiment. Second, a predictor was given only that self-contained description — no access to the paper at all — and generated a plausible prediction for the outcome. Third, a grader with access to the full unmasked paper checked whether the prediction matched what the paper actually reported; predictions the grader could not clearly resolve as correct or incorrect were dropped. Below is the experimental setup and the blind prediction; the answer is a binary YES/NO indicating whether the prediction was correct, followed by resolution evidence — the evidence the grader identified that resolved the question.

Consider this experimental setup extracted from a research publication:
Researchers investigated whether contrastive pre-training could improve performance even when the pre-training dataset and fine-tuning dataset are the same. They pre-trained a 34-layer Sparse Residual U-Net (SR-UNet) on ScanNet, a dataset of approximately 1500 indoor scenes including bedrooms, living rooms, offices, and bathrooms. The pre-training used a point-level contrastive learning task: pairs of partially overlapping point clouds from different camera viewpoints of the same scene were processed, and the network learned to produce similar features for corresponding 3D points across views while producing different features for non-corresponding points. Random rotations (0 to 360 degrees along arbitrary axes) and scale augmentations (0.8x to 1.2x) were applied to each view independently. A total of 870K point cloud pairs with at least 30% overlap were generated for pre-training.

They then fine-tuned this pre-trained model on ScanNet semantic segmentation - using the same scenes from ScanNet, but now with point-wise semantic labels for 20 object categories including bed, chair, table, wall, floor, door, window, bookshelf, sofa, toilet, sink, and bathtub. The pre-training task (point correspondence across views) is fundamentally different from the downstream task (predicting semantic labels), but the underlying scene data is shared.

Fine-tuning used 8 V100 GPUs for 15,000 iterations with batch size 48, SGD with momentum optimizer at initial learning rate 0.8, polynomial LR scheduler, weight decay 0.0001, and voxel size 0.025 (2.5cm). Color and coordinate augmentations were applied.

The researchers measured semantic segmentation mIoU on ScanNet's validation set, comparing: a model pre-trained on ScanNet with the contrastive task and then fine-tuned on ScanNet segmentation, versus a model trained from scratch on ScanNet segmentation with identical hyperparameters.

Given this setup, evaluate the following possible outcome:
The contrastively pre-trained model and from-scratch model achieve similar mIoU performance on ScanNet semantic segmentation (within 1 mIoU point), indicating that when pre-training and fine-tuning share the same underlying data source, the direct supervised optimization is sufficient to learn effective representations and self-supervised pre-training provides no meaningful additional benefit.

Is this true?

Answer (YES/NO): NO